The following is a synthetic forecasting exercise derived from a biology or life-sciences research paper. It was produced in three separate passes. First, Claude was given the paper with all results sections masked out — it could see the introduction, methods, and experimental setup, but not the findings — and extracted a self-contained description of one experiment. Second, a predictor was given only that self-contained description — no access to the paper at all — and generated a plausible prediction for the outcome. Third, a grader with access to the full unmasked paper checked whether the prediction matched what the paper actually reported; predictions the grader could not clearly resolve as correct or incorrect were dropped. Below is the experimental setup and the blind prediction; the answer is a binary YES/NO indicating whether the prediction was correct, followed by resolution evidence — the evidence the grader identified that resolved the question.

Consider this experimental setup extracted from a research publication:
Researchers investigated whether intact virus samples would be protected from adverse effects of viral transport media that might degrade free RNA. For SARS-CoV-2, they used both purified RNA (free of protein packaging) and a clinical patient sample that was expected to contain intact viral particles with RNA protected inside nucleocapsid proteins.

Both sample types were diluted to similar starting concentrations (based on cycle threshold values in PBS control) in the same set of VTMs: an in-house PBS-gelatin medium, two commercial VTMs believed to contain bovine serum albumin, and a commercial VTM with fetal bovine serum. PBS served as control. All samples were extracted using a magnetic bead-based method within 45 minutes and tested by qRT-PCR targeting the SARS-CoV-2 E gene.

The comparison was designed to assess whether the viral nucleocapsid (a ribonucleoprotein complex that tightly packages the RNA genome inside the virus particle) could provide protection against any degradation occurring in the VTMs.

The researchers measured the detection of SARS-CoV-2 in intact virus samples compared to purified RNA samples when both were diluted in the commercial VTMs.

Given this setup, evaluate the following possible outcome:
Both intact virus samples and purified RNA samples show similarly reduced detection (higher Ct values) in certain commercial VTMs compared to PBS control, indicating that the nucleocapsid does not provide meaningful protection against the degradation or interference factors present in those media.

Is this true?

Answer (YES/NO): NO